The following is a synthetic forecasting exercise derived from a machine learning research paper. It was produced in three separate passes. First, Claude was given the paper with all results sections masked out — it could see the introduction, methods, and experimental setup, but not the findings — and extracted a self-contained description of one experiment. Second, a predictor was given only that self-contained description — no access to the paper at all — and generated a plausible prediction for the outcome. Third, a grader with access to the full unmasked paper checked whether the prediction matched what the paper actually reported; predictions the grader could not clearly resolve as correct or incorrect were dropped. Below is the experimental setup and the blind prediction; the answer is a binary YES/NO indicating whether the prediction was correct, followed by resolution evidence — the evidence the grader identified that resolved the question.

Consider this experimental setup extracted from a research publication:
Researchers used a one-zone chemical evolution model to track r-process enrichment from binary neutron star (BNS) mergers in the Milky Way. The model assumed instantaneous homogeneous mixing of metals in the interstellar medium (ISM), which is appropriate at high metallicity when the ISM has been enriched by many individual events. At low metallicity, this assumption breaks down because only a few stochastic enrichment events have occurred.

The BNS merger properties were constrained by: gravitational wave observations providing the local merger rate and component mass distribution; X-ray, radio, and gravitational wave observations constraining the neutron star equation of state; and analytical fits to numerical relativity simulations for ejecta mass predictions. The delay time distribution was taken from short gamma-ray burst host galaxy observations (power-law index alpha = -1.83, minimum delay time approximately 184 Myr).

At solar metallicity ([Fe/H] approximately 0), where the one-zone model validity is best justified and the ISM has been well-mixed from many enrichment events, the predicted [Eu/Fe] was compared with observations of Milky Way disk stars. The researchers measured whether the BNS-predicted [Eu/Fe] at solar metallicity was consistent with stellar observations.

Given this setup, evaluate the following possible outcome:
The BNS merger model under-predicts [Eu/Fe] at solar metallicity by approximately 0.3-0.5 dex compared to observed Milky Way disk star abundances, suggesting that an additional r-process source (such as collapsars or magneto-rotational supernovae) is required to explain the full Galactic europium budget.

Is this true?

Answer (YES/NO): NO